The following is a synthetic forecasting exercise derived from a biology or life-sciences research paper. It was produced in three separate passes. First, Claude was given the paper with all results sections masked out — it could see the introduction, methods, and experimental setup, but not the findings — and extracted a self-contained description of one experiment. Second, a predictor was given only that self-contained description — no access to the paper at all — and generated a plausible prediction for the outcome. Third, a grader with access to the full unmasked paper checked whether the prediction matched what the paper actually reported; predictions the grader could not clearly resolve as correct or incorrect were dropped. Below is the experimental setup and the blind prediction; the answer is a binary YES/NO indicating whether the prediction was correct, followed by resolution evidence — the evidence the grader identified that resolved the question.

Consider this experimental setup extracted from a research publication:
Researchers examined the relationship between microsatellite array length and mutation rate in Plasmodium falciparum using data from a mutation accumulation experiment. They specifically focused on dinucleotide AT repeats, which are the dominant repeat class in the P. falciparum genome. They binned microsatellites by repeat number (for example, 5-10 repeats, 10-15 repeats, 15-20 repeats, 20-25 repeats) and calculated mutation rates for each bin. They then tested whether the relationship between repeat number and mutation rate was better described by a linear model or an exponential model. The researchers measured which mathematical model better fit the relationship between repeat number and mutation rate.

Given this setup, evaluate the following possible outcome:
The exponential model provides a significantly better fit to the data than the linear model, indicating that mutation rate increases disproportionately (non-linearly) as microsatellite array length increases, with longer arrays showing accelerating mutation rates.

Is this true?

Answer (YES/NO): YES